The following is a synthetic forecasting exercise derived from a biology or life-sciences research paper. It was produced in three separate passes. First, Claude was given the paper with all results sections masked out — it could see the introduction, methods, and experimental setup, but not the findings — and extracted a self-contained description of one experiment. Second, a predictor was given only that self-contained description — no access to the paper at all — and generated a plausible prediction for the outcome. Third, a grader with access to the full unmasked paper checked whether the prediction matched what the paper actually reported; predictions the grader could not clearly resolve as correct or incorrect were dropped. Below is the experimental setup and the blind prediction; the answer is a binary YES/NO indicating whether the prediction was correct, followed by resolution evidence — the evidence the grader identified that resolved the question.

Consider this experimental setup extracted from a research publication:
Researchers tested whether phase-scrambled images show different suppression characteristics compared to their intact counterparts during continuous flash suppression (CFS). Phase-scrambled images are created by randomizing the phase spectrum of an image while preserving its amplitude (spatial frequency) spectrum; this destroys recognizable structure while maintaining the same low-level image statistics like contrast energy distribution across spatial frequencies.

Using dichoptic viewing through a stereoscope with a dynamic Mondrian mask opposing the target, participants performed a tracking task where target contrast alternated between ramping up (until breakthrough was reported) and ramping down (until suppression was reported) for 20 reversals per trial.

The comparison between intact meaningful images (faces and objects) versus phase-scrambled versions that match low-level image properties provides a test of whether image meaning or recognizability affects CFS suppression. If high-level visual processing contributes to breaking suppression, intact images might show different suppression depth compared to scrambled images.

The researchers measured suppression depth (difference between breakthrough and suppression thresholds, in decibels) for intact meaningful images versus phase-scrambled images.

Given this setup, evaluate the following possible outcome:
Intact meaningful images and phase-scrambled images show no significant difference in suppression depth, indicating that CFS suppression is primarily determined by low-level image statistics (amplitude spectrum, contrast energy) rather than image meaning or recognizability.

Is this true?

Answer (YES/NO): YES